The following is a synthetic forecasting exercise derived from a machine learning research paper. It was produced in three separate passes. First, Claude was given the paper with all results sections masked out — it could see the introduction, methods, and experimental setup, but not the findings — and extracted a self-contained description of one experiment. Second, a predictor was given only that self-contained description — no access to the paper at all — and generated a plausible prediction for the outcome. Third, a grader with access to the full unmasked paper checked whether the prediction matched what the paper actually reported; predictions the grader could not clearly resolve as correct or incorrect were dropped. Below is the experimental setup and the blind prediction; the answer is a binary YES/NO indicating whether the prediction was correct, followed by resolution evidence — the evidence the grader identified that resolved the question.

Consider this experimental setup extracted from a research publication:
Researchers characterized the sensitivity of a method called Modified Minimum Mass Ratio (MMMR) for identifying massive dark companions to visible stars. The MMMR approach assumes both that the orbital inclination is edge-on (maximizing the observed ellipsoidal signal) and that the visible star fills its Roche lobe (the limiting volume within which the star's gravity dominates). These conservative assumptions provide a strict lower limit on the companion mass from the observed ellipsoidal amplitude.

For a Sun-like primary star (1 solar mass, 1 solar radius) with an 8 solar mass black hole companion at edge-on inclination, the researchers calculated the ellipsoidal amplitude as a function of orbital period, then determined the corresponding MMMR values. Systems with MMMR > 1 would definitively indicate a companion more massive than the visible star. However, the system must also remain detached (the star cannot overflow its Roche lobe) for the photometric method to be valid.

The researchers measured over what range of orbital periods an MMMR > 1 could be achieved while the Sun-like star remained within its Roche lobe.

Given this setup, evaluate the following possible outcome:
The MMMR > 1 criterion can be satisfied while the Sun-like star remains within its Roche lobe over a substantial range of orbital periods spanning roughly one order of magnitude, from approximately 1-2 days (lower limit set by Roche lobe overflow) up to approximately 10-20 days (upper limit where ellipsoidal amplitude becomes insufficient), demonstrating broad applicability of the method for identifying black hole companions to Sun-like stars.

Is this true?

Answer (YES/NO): NO